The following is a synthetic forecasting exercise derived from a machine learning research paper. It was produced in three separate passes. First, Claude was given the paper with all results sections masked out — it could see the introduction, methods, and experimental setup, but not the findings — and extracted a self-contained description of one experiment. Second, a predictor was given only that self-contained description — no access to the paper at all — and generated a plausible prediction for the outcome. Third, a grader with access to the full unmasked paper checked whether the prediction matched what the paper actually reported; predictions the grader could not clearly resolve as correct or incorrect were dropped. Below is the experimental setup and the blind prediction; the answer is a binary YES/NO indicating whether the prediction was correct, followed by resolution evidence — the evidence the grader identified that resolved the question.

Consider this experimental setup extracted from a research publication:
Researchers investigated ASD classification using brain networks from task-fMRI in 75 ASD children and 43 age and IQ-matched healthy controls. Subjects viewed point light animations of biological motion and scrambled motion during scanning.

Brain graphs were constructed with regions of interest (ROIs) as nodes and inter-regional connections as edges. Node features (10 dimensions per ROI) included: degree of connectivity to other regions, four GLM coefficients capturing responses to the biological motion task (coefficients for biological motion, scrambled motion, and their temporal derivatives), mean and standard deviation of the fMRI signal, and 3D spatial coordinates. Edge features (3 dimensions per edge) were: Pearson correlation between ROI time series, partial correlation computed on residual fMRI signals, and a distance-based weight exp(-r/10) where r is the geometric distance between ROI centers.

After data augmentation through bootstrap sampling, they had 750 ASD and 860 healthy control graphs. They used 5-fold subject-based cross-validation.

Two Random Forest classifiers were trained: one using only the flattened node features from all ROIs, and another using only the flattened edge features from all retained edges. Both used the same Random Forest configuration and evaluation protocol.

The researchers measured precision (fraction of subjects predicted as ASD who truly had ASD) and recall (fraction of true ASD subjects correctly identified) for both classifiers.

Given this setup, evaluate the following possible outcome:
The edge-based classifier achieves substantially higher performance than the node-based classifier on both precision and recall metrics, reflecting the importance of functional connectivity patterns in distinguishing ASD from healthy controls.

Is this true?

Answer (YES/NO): NO